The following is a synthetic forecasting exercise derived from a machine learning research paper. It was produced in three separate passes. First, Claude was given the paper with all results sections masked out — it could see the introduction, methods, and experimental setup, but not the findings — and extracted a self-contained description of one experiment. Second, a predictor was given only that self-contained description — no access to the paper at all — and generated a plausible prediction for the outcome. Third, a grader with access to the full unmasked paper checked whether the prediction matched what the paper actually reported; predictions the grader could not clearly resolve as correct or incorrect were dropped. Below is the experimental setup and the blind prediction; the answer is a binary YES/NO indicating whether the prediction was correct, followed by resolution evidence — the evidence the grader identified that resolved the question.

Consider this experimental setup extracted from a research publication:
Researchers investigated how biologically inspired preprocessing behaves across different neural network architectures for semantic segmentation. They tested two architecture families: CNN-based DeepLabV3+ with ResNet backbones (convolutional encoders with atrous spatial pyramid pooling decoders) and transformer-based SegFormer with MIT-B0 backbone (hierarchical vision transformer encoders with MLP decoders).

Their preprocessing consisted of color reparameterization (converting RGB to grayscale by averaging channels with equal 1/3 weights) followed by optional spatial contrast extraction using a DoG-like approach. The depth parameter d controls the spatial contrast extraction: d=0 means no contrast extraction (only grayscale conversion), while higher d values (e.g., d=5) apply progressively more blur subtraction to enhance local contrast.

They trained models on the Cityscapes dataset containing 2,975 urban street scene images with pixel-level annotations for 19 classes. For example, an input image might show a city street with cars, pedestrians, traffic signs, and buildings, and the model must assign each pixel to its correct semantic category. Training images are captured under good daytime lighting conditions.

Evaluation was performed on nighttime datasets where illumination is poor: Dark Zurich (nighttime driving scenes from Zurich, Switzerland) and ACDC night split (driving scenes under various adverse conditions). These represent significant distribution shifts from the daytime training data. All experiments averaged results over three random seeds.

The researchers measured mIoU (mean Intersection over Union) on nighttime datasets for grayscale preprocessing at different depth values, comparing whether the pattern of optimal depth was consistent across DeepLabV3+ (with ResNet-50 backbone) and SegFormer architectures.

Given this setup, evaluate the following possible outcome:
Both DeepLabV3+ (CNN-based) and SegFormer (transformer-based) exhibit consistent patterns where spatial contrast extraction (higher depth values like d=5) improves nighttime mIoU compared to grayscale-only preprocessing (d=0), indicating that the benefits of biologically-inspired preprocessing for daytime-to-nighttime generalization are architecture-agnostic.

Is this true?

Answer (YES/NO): NO